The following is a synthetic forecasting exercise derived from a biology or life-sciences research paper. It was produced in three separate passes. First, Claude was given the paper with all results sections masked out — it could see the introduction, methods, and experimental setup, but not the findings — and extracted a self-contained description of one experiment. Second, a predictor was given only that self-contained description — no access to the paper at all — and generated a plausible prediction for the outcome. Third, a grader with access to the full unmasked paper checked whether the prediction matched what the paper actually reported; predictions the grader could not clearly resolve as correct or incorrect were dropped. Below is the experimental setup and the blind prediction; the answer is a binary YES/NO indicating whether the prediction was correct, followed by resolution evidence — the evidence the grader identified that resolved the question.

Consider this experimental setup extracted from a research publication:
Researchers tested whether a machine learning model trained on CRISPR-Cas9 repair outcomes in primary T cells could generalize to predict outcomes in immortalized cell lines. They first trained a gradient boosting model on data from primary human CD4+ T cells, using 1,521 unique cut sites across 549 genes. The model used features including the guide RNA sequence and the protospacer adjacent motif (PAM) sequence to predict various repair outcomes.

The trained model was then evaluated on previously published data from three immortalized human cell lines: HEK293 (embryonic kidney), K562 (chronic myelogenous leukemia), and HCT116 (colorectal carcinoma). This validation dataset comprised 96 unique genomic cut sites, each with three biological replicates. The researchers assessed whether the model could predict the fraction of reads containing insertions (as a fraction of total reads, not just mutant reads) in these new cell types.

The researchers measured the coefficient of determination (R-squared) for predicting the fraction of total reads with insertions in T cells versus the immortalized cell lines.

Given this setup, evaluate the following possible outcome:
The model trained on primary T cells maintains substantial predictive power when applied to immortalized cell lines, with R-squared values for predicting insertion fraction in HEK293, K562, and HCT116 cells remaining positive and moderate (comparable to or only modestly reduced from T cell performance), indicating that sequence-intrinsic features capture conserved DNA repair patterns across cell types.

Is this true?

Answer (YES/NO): NO